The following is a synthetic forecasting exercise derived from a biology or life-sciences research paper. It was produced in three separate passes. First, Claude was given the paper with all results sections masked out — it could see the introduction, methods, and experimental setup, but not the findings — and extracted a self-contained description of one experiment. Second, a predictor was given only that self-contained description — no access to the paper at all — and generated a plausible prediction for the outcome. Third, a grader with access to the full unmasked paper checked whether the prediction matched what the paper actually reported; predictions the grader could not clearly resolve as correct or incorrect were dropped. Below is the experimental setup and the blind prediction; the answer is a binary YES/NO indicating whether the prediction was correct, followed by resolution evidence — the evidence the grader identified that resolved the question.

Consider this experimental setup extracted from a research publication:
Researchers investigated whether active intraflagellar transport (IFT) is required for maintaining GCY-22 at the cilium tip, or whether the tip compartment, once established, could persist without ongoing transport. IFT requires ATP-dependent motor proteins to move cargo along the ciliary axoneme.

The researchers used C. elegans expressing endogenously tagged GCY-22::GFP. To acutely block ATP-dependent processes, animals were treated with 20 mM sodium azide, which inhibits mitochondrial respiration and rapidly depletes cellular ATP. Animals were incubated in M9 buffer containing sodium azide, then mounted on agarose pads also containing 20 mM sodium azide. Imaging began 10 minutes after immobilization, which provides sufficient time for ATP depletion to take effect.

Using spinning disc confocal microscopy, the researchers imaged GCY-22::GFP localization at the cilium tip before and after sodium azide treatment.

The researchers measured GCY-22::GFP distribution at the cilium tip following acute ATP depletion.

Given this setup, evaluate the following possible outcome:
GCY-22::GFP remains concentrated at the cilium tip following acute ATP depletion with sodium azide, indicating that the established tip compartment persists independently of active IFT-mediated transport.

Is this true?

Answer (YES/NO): NO